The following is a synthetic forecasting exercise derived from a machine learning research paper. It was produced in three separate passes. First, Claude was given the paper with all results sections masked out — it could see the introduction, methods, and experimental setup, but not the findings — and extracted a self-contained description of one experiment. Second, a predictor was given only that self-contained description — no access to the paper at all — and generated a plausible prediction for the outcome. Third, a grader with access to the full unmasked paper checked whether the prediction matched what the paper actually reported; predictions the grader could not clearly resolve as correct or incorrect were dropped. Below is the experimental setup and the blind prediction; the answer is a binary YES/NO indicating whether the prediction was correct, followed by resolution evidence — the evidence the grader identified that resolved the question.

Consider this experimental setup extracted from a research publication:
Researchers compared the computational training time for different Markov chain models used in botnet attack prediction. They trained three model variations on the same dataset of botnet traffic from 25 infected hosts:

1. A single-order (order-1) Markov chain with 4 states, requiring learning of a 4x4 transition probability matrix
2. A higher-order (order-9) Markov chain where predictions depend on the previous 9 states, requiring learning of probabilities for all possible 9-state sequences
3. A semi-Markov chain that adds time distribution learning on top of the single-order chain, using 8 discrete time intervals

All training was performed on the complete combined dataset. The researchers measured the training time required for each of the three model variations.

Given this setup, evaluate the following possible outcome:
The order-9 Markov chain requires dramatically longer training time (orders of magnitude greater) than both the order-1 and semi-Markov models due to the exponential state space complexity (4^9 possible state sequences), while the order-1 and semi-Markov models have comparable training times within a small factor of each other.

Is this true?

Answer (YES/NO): NO